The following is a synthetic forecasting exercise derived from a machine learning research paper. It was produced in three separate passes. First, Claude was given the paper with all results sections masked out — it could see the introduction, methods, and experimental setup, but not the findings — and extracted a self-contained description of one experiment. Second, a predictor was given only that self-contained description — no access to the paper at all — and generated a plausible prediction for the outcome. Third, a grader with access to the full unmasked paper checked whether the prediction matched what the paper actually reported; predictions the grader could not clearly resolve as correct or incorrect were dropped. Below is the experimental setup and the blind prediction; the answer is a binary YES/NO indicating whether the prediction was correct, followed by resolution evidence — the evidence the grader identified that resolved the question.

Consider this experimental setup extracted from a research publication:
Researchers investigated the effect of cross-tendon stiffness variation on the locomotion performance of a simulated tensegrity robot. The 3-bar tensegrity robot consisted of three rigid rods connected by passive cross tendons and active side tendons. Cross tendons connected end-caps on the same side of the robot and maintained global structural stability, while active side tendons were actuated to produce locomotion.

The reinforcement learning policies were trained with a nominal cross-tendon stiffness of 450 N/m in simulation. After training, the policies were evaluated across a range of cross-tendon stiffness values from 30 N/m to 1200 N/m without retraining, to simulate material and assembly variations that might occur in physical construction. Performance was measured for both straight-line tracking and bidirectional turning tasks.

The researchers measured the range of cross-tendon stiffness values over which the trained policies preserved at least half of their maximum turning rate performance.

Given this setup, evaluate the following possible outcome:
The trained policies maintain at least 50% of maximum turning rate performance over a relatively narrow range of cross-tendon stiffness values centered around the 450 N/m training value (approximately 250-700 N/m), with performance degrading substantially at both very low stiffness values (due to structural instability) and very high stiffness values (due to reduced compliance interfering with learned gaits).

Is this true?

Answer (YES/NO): NO